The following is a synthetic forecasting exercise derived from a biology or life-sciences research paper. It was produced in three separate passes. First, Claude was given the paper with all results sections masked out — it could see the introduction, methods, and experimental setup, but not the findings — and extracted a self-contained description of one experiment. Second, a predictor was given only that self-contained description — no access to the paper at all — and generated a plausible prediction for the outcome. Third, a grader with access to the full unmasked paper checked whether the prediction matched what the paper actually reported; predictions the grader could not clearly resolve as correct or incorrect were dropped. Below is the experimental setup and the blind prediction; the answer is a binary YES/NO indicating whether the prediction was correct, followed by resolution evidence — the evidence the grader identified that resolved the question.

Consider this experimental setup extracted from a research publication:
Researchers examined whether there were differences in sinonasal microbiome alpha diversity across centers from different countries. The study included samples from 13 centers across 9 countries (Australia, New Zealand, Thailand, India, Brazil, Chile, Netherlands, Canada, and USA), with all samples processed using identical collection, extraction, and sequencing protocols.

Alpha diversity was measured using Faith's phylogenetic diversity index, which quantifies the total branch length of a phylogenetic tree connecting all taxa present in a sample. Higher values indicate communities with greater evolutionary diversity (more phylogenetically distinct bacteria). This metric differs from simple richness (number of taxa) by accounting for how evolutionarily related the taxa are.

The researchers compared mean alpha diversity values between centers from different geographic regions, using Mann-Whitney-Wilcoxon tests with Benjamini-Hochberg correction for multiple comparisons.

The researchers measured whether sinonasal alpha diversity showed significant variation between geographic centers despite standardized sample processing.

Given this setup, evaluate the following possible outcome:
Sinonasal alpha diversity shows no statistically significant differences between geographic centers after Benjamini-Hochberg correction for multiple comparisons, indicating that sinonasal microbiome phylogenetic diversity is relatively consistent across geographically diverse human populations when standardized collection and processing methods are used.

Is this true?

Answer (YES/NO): NO